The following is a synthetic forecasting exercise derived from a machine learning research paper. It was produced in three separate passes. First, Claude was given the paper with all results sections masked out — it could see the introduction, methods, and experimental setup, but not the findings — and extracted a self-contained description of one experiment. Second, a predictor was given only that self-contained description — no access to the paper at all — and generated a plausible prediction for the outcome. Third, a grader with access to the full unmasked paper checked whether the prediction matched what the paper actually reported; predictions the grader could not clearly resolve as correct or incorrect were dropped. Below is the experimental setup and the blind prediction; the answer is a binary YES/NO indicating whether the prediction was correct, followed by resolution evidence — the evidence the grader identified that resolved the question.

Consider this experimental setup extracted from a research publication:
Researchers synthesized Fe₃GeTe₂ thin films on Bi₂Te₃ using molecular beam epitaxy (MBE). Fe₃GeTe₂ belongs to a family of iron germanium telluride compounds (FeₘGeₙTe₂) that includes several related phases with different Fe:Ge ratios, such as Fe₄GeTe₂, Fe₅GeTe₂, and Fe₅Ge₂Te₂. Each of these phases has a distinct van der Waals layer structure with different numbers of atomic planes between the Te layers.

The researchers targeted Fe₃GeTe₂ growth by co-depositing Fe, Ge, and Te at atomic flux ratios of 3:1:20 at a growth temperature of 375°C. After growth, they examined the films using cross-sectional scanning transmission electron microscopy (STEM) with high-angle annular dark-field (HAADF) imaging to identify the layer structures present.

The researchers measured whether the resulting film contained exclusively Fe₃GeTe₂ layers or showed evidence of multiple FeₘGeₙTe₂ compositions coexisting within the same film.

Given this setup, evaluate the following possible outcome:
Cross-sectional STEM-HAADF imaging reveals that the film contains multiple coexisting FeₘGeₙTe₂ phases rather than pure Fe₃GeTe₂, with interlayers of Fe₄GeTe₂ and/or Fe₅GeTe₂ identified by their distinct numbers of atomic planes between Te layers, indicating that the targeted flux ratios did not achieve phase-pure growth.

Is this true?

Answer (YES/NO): NO